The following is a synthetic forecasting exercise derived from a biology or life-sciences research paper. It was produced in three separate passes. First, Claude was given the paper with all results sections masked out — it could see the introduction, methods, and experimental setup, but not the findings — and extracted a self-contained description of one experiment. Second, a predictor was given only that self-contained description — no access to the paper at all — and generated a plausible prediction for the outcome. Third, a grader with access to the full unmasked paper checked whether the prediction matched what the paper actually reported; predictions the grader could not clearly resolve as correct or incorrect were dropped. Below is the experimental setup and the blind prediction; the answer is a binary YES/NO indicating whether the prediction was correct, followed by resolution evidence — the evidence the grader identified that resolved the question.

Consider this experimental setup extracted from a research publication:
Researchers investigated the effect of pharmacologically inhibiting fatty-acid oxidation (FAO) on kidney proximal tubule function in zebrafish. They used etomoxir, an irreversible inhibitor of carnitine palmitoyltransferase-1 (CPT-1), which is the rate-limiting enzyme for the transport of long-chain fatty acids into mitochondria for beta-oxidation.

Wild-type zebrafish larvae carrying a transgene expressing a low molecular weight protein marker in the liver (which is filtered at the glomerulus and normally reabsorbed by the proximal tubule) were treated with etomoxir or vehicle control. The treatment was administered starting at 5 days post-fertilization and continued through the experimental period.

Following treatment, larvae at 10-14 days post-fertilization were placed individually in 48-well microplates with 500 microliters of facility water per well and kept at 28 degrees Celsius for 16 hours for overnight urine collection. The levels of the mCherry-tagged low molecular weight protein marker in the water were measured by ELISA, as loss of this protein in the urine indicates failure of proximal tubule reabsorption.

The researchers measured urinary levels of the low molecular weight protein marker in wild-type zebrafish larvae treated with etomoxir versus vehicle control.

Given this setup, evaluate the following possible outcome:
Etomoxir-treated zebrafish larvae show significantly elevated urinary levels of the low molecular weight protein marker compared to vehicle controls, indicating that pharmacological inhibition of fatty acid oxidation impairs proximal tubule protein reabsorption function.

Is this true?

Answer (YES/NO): YES